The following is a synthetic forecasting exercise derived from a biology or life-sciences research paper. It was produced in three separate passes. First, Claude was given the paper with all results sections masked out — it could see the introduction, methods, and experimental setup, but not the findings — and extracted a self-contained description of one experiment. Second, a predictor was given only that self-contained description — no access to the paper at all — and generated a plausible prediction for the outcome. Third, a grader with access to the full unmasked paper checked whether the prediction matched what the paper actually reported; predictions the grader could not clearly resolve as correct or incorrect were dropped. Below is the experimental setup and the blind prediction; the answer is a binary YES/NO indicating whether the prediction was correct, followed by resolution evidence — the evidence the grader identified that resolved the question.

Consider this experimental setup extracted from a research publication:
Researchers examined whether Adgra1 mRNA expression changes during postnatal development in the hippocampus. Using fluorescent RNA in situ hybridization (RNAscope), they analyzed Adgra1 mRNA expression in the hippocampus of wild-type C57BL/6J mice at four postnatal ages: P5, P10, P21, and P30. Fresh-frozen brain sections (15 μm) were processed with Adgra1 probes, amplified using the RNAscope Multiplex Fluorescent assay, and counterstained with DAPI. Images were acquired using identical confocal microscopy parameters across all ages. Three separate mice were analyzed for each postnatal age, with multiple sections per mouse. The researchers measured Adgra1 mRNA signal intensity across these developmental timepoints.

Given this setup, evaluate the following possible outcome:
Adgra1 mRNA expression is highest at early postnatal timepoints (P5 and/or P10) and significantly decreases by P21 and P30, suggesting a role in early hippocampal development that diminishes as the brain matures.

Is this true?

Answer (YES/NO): NO